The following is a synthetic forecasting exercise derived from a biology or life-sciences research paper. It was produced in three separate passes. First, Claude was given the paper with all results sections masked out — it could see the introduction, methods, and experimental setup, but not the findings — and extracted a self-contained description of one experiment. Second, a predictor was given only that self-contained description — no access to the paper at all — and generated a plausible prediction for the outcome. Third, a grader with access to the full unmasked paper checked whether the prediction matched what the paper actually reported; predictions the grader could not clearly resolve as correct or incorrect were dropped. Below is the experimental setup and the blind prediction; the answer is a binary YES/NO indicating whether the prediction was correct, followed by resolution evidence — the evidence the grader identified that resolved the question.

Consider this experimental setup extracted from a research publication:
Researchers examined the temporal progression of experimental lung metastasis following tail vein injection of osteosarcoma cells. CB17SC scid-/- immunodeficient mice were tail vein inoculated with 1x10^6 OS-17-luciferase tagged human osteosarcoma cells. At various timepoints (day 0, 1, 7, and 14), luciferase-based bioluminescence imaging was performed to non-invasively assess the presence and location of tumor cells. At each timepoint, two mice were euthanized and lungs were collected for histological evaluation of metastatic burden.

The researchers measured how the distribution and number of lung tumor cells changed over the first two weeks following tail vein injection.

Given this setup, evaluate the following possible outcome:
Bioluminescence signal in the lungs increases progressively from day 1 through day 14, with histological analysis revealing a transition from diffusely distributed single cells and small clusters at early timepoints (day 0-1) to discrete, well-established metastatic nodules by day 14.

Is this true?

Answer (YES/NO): NO